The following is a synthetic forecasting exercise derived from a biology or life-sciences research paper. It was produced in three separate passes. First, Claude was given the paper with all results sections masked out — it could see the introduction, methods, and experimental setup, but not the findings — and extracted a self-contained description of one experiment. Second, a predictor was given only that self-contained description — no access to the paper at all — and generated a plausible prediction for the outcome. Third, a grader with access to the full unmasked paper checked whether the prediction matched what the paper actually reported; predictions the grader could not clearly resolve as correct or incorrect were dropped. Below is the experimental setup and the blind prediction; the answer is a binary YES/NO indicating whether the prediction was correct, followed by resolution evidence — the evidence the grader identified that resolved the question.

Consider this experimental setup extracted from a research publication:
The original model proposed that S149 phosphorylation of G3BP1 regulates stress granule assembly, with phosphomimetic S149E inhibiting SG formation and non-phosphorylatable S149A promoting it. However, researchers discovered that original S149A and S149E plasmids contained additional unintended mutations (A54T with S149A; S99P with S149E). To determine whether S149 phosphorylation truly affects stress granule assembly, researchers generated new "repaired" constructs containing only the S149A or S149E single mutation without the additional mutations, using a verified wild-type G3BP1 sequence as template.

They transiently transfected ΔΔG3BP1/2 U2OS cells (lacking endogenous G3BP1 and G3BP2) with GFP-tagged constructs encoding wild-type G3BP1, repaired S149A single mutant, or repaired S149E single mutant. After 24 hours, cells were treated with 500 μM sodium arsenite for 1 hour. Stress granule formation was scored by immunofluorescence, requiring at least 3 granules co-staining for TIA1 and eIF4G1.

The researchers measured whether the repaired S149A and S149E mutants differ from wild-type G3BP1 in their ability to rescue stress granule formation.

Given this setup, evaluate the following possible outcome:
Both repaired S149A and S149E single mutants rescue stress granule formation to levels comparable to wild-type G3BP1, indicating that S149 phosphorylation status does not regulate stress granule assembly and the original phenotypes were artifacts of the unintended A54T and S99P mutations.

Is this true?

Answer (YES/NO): YES